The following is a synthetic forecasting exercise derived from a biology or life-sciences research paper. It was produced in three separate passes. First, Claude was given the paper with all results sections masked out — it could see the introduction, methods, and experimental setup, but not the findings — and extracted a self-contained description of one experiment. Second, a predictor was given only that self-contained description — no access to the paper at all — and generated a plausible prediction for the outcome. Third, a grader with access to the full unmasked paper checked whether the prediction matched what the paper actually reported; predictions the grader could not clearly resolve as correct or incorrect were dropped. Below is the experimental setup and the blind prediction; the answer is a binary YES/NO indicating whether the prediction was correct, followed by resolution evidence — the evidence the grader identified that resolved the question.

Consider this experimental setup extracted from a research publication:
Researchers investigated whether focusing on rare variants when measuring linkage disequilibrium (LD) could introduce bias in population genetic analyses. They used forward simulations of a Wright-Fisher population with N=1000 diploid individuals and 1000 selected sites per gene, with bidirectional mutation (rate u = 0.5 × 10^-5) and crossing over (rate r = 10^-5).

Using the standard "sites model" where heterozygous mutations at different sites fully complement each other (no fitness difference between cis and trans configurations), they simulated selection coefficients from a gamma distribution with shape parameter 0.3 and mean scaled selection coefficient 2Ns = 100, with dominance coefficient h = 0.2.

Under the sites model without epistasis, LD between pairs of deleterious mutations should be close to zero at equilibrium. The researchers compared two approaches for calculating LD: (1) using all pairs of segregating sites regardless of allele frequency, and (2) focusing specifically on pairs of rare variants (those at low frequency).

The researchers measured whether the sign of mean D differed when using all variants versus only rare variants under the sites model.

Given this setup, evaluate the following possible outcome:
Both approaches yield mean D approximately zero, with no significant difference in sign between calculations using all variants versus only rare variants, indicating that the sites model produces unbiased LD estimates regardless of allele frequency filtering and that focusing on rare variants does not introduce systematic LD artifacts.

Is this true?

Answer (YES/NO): NO